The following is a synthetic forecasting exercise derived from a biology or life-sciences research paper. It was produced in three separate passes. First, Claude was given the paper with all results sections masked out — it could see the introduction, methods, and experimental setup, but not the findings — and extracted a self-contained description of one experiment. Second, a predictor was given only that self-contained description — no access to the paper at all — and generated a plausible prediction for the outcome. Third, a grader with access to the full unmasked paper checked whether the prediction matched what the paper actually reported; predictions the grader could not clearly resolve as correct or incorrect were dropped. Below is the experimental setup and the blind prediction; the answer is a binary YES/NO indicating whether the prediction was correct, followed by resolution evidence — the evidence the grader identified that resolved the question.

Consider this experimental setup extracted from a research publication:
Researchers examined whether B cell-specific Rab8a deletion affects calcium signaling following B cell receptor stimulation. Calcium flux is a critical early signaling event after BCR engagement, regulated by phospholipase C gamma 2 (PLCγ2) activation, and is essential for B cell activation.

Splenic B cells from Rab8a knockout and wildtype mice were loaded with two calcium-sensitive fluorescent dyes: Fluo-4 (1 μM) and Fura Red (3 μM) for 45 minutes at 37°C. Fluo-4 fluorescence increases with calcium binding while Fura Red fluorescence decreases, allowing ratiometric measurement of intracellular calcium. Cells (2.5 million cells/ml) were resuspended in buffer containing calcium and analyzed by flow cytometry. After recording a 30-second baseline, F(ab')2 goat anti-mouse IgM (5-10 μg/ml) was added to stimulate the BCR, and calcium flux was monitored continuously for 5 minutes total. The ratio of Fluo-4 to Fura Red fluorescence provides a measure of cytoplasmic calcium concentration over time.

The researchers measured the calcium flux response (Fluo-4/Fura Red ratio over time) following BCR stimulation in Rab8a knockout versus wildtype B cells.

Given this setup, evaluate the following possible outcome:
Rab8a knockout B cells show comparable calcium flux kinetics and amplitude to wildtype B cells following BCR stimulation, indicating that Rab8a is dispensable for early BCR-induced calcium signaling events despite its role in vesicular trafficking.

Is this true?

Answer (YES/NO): YES